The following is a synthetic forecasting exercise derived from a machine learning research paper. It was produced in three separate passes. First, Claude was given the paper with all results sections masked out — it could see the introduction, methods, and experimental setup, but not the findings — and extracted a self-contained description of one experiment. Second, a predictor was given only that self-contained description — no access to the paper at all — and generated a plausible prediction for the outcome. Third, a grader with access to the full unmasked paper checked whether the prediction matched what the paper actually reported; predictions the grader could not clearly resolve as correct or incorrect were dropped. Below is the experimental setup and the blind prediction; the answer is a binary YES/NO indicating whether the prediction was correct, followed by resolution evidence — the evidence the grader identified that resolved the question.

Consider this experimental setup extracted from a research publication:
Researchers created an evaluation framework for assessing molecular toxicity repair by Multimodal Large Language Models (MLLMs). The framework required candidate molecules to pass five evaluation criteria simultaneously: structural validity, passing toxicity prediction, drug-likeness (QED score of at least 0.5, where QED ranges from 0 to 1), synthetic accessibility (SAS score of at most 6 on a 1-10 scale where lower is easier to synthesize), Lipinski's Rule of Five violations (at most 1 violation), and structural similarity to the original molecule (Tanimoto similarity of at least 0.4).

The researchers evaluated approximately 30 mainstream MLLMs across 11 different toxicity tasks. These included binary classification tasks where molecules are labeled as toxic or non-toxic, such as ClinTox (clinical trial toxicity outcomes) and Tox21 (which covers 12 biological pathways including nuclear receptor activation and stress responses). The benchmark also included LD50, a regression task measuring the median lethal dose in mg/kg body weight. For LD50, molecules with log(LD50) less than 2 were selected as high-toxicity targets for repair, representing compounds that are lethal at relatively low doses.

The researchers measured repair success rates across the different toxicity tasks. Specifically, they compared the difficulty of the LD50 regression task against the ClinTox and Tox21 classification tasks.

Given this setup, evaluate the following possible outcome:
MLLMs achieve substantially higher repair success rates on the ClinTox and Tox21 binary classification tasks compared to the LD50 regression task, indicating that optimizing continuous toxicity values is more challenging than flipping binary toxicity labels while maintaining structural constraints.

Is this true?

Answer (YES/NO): YES